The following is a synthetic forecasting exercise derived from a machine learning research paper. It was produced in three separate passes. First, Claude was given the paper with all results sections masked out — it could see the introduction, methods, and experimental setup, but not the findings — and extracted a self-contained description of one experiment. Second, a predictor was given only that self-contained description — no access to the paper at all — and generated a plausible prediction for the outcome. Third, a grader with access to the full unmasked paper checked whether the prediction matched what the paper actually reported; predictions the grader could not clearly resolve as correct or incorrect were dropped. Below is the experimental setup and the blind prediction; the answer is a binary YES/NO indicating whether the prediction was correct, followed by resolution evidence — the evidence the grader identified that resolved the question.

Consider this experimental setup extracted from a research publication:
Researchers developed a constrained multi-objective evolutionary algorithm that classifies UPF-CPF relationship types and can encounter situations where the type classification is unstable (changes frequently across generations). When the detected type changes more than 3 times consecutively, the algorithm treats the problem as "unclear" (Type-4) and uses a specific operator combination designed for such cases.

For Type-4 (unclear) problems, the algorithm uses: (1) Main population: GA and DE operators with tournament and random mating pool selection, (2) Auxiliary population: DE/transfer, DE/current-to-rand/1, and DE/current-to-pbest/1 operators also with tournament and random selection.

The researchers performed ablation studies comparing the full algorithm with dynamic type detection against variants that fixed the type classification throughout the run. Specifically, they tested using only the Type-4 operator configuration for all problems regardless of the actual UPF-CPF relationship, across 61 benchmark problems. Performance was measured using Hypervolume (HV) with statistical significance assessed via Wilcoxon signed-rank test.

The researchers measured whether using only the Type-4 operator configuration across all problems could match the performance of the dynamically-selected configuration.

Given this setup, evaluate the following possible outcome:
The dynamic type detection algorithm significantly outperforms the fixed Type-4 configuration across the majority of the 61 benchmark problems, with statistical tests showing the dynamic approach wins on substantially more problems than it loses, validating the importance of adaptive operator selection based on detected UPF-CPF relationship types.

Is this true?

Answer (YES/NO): YES